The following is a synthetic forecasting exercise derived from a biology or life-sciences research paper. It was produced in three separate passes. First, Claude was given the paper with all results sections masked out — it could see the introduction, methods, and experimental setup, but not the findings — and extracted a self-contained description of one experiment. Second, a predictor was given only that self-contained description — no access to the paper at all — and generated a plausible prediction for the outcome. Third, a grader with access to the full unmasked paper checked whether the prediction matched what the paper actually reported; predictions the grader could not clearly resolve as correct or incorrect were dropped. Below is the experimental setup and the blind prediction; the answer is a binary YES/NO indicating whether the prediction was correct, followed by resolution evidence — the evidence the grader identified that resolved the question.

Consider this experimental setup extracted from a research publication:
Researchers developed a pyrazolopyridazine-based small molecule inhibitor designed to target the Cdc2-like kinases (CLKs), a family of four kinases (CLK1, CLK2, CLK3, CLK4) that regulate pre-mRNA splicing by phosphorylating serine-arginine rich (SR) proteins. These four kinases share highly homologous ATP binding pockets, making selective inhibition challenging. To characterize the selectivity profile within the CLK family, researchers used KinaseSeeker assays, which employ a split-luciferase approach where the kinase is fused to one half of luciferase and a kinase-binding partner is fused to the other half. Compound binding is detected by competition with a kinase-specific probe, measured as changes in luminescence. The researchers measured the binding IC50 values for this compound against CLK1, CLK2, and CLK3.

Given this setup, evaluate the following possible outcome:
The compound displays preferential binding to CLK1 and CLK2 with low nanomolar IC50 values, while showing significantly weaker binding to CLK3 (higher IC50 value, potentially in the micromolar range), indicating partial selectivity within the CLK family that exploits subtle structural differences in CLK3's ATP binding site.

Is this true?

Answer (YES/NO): NO